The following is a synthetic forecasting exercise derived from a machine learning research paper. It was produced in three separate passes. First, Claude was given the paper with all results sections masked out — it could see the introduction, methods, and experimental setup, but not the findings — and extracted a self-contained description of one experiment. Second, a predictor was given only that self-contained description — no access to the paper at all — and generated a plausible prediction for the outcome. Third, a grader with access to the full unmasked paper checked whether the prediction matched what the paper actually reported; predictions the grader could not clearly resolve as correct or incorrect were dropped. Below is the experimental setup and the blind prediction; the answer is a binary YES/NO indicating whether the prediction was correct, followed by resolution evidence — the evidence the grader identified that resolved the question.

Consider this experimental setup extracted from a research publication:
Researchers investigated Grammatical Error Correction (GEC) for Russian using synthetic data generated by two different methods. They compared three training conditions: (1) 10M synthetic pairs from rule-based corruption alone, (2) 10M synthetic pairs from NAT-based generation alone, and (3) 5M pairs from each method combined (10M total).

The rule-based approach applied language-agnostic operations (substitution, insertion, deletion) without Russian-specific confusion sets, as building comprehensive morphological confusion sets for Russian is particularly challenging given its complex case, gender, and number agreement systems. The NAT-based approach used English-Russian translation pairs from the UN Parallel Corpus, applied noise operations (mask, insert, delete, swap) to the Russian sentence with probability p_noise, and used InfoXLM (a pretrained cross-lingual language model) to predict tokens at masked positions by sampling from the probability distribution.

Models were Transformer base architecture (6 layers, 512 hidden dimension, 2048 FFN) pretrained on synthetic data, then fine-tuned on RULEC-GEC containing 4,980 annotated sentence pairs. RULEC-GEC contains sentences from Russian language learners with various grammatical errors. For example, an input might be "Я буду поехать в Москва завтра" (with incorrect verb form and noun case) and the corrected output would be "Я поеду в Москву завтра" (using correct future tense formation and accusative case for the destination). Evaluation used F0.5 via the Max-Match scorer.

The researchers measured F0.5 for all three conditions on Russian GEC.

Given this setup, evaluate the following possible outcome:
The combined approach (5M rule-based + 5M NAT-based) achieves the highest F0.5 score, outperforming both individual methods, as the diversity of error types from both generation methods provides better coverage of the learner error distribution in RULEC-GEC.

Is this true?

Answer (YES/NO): YES